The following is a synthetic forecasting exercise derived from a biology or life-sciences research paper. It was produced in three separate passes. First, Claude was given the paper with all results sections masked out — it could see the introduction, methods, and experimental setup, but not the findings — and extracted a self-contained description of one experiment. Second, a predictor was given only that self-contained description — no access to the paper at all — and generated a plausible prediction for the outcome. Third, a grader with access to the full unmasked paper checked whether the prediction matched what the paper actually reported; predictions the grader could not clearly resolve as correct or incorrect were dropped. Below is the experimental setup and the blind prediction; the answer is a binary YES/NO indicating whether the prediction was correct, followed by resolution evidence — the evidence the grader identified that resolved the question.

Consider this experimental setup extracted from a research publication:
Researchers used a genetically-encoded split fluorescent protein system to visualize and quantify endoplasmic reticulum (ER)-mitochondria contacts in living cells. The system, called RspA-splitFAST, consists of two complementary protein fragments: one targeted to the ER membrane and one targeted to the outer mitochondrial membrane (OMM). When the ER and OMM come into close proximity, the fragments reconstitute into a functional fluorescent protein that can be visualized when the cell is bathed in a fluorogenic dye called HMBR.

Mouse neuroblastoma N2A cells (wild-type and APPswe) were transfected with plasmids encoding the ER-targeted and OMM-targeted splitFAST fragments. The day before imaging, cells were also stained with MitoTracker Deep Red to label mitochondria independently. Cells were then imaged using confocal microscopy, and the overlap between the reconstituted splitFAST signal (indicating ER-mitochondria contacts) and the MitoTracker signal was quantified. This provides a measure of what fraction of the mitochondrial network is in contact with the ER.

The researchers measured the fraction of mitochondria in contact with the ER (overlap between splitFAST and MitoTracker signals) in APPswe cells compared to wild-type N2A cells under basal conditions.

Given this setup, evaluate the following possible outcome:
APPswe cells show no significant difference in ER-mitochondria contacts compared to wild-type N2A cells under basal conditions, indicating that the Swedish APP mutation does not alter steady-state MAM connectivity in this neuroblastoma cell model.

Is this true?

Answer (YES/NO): NO